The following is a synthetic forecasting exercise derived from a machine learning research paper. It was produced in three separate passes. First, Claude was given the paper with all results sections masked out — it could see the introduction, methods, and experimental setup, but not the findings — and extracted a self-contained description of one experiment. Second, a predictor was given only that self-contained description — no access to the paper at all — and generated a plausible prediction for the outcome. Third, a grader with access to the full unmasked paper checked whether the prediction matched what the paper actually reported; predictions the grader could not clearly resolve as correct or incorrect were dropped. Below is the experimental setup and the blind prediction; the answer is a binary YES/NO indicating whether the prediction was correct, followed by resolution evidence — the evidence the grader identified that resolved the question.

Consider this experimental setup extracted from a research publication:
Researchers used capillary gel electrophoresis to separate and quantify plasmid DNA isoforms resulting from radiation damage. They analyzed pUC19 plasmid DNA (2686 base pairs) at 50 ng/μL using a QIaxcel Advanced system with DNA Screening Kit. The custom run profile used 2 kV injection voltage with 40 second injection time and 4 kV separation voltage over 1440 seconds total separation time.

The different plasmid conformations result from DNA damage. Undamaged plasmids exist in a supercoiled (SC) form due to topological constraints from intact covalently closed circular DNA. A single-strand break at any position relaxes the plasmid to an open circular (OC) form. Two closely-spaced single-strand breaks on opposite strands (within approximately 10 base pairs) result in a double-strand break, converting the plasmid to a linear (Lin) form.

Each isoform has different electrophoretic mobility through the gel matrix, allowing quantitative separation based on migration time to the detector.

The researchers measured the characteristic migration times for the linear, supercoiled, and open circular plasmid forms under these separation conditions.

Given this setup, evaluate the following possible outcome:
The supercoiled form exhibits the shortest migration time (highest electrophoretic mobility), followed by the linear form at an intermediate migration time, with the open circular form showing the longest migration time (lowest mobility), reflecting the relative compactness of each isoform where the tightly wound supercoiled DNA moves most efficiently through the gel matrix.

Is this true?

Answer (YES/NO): NO